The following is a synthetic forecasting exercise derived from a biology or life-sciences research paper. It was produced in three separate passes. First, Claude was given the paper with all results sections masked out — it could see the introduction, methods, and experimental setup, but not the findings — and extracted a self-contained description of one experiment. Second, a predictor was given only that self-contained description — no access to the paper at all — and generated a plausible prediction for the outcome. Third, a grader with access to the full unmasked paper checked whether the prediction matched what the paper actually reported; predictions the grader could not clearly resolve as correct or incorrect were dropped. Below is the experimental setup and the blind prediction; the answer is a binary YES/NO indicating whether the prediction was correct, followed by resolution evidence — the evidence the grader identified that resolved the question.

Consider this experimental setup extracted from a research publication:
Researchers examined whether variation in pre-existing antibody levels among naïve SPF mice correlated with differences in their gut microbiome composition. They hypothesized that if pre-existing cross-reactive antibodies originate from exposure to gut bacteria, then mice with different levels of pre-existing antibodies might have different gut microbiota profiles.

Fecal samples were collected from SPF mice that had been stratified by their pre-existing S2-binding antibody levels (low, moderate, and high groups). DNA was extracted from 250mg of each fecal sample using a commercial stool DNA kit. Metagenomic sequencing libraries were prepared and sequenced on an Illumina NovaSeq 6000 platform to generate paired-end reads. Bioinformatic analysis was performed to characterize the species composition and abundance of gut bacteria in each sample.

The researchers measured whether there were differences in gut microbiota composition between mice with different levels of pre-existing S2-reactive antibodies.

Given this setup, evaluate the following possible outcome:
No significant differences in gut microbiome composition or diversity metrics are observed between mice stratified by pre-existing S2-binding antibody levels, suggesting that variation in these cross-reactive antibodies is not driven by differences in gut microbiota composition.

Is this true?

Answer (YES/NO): NO